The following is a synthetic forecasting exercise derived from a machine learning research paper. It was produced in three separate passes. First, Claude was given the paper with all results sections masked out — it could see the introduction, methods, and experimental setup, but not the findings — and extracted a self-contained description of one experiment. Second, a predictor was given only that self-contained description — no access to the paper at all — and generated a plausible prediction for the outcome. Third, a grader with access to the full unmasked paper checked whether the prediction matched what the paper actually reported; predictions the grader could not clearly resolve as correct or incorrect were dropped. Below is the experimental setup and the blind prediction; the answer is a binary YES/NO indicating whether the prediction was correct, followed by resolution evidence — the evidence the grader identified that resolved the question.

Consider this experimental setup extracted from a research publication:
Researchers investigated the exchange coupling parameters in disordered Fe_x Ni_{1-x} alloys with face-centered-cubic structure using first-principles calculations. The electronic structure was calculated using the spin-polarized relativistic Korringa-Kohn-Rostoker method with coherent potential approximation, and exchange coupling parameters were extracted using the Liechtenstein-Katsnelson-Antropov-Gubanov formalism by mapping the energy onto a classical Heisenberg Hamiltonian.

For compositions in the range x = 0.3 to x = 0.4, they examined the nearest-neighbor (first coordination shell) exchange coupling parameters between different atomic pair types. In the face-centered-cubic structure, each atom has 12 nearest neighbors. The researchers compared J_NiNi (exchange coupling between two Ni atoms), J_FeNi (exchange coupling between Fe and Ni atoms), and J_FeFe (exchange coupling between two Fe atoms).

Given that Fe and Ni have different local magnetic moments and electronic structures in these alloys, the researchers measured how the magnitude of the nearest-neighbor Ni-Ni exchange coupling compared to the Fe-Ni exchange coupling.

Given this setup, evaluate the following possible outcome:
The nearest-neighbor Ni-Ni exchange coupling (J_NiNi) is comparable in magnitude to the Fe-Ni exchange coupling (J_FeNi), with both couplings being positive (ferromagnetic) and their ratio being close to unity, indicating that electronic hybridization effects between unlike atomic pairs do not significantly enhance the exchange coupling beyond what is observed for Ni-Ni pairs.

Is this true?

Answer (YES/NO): NO